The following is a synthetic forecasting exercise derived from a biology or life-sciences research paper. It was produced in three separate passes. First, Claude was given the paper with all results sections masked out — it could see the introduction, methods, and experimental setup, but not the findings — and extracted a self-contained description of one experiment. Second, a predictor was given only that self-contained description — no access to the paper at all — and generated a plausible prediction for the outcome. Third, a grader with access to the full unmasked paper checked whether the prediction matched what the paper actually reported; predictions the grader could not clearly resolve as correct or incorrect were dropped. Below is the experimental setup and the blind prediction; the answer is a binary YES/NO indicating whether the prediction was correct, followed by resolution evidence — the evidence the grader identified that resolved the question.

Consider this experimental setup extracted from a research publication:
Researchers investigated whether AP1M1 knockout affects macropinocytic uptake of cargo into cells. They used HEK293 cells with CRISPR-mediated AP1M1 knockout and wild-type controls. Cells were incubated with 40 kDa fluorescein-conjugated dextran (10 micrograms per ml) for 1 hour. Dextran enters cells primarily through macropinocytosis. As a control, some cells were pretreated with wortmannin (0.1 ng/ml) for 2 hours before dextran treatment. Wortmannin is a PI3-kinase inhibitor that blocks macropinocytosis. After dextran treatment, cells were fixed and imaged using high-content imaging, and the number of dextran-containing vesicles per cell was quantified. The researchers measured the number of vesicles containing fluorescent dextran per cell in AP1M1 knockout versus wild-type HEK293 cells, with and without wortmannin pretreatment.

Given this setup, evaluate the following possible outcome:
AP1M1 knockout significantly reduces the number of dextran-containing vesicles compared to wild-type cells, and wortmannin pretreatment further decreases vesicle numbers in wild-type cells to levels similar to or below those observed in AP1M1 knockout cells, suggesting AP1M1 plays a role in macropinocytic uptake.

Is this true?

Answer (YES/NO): NO